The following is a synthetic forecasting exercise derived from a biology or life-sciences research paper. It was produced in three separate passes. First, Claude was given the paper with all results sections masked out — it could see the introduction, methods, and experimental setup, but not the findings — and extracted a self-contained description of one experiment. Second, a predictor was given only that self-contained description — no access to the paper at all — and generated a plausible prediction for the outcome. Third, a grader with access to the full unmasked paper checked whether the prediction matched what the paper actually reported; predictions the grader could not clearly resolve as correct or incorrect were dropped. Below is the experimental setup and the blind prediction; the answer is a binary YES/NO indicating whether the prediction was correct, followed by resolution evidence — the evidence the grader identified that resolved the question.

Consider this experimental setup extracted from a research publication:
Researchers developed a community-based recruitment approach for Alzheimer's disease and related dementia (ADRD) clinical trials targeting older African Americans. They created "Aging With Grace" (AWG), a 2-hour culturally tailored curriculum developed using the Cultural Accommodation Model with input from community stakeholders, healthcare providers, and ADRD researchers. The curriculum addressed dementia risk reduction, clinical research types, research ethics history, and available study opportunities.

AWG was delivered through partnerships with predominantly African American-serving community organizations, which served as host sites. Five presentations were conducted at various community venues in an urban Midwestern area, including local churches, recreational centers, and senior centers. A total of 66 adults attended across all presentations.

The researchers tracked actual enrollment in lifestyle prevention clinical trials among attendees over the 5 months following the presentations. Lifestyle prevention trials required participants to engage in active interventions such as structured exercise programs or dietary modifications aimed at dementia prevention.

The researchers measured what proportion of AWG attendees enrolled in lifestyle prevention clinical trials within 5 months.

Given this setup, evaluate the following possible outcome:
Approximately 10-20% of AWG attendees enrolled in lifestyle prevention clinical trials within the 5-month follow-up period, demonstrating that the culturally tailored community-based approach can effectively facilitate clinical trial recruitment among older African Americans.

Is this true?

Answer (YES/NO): NO